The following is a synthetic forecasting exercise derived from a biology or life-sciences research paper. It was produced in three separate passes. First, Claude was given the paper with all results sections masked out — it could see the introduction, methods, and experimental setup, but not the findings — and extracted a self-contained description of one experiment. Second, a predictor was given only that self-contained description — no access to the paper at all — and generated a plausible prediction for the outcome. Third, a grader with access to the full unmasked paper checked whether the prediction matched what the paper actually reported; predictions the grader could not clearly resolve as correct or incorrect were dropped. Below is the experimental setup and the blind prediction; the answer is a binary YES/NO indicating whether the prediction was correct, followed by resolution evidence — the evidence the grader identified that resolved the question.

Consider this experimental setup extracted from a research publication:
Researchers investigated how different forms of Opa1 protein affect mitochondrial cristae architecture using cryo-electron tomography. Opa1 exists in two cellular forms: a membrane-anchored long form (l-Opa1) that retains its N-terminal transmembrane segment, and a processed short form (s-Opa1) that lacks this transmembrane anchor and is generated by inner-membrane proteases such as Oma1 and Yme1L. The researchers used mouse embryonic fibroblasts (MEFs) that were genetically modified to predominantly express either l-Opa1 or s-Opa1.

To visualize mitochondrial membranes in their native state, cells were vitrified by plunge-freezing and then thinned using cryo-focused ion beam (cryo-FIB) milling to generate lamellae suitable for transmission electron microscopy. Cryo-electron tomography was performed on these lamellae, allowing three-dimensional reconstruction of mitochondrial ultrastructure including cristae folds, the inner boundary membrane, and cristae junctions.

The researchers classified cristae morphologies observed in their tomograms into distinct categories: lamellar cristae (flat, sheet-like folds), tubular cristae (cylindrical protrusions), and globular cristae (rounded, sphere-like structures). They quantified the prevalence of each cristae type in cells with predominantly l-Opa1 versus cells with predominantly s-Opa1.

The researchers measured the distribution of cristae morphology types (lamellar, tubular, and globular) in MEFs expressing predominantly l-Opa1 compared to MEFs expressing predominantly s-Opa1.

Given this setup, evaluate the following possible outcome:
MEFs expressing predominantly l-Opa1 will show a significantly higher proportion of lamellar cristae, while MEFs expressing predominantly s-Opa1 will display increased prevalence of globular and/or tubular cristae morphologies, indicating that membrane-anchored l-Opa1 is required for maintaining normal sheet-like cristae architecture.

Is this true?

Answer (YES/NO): NO